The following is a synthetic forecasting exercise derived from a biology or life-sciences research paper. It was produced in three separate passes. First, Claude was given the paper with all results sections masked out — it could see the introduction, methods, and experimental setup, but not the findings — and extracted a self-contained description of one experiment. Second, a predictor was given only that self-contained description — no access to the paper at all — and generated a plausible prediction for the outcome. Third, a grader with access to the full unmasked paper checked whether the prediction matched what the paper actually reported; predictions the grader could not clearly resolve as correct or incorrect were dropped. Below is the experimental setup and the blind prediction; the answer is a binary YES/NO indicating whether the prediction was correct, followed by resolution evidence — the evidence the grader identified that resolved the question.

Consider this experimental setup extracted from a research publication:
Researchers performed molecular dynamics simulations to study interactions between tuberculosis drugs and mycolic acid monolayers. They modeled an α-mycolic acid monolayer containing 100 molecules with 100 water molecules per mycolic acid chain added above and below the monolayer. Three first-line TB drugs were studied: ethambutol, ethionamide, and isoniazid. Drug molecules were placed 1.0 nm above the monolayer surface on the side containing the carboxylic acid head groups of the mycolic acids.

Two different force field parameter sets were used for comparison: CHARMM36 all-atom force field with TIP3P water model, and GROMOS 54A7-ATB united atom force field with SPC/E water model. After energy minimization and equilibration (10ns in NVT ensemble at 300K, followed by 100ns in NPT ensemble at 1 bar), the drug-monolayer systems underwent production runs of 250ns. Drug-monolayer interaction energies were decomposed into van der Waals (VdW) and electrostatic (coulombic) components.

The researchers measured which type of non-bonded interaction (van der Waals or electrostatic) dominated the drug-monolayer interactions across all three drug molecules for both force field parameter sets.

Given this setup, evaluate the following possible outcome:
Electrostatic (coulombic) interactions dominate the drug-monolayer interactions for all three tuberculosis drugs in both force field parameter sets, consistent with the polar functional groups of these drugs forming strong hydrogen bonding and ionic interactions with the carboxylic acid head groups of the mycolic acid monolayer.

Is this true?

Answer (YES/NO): NO